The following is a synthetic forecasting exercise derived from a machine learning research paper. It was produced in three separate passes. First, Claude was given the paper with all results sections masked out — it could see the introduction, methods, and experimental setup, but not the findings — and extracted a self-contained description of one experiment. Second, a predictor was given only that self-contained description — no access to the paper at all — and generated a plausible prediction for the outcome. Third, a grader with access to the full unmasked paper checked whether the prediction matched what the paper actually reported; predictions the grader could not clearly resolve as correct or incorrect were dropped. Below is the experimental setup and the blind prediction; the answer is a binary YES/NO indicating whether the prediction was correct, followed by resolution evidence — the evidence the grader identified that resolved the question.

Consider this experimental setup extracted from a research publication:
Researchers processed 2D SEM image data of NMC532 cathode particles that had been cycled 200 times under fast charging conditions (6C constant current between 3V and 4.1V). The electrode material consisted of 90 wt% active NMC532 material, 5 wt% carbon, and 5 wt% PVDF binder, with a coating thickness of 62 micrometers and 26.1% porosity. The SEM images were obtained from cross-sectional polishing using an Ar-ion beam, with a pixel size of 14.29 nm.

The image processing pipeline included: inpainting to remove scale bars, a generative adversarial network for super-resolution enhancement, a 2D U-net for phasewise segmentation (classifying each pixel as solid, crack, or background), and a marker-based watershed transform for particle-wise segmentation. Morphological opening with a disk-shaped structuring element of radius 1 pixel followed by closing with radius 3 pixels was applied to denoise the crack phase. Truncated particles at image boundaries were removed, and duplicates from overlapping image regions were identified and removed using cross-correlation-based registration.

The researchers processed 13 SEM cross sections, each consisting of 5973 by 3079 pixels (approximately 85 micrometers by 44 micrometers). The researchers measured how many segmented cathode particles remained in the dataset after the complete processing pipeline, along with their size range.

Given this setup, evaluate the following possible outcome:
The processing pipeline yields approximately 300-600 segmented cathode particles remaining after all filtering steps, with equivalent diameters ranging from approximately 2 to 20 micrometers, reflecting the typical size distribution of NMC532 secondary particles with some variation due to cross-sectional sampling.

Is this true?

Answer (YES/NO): NO